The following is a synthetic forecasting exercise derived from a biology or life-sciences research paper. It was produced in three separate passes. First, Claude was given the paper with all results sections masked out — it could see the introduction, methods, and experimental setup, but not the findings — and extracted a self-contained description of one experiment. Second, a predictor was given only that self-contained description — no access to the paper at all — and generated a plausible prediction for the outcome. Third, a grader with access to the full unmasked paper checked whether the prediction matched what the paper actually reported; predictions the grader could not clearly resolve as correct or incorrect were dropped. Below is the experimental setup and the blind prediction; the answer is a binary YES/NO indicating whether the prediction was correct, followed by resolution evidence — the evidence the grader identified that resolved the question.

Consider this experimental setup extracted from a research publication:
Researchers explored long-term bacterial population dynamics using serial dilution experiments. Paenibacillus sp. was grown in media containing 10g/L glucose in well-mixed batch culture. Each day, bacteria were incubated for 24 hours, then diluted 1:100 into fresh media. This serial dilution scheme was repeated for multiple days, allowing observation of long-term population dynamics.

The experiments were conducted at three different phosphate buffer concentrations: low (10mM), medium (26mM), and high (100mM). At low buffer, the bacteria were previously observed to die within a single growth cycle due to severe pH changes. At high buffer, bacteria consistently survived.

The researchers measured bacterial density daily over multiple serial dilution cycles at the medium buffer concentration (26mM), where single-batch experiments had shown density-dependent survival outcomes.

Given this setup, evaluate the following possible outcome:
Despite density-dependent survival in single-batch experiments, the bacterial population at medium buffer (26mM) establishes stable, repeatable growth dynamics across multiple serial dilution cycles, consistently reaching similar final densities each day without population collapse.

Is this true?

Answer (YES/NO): NO